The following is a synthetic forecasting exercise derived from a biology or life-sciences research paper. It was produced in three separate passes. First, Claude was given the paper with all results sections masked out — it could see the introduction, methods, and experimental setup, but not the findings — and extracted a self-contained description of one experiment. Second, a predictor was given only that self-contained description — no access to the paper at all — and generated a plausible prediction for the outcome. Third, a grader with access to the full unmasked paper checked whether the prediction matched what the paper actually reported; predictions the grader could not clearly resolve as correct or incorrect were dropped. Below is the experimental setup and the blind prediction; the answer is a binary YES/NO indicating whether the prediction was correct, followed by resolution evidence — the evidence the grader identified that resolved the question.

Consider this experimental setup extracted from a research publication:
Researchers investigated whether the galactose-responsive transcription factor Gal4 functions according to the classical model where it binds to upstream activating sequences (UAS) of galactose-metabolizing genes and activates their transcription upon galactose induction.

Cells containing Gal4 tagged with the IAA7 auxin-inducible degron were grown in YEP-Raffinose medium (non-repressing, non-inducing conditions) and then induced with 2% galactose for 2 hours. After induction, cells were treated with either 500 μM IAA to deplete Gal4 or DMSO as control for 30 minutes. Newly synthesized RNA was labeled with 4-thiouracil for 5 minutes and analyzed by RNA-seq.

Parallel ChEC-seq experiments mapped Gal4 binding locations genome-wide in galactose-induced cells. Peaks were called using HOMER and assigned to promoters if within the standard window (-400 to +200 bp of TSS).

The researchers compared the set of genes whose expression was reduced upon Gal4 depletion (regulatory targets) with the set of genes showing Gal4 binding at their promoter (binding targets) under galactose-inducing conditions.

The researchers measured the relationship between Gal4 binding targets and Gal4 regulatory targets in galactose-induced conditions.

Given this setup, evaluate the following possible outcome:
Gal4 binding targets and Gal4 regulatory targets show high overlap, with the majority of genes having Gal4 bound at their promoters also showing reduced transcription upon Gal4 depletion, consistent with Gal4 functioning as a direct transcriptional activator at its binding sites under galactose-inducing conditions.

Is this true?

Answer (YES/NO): NO